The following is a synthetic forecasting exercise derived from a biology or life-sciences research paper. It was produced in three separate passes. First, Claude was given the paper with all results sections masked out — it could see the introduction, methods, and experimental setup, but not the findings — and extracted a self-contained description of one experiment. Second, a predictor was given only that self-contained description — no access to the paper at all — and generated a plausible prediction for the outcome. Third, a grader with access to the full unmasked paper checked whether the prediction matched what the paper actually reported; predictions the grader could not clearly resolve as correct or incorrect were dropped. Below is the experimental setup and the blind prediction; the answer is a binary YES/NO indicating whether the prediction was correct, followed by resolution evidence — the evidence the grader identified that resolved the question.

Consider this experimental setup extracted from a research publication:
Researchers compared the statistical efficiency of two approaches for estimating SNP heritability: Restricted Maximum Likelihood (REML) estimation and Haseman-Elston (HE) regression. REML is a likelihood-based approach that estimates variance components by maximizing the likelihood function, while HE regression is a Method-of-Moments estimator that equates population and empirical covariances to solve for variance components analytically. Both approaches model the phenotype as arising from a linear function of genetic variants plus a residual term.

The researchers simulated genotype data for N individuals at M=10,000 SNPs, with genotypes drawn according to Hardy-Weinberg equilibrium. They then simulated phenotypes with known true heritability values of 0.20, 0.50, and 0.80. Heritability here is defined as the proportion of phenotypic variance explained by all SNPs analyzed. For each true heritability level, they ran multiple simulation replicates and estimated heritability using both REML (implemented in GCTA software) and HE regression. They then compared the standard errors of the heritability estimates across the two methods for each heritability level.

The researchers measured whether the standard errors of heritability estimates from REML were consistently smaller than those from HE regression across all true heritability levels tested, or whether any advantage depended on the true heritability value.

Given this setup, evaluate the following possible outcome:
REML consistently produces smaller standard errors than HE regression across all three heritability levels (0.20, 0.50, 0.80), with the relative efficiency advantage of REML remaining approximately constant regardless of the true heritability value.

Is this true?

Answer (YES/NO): NO